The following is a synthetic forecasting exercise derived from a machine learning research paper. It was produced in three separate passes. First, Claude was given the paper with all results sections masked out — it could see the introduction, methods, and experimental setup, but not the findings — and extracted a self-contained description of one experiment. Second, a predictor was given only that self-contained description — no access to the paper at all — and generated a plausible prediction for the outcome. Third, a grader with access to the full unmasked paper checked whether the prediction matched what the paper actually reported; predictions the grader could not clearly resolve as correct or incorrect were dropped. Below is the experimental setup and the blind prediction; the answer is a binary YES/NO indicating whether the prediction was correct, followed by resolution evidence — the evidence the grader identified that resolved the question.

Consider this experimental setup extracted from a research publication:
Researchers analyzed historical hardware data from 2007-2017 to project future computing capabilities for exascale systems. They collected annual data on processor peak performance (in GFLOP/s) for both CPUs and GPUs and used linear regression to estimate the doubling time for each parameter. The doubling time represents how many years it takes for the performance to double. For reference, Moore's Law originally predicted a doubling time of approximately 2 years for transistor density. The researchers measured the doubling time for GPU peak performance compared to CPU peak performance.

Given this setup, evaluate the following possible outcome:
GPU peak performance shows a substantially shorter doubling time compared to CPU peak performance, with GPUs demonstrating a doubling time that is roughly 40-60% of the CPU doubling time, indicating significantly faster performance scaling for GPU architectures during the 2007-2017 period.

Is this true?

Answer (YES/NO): NO